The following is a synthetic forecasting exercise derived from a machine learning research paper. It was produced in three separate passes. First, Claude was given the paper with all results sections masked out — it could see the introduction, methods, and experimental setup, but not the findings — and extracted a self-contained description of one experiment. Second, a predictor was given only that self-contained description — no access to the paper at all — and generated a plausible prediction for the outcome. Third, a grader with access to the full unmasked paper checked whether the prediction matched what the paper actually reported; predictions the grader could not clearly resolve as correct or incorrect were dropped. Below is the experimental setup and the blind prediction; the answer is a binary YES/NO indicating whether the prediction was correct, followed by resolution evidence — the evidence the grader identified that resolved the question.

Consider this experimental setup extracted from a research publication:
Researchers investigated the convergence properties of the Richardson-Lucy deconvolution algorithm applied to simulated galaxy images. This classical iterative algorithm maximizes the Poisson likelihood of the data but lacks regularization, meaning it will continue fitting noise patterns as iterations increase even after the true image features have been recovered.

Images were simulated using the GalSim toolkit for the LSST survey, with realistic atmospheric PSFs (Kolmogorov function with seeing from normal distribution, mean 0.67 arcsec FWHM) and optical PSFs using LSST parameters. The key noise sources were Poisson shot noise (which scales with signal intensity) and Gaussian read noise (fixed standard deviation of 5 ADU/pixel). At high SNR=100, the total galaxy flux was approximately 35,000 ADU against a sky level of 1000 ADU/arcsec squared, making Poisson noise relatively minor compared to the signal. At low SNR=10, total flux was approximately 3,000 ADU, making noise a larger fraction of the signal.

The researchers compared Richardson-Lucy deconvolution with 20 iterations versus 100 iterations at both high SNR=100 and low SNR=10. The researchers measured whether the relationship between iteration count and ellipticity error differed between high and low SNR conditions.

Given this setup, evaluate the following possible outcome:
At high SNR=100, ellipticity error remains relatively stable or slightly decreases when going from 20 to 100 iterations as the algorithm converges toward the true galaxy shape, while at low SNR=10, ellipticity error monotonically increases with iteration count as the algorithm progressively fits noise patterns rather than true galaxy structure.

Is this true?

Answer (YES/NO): YES